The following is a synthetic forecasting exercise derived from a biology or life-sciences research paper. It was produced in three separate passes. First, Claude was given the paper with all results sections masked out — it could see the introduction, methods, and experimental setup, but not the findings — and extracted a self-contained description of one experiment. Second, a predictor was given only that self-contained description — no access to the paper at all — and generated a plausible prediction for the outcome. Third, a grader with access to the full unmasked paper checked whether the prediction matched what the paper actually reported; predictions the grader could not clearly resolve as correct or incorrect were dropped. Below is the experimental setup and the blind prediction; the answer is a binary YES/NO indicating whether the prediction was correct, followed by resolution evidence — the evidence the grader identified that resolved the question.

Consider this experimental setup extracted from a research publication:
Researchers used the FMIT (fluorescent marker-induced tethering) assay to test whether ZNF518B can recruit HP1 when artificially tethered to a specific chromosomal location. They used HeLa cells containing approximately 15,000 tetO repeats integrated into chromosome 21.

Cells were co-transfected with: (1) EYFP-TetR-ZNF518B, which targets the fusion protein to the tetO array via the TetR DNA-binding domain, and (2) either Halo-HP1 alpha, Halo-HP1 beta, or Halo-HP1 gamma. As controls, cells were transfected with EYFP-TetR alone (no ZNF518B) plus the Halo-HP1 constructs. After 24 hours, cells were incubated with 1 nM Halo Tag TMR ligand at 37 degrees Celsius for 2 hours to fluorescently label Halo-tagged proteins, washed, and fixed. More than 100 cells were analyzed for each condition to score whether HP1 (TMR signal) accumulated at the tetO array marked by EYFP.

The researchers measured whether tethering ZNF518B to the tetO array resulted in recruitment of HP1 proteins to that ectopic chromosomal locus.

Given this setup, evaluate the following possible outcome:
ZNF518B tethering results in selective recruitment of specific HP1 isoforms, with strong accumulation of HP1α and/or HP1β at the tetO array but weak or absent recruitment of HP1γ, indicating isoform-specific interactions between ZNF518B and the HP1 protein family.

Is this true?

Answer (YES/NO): YES